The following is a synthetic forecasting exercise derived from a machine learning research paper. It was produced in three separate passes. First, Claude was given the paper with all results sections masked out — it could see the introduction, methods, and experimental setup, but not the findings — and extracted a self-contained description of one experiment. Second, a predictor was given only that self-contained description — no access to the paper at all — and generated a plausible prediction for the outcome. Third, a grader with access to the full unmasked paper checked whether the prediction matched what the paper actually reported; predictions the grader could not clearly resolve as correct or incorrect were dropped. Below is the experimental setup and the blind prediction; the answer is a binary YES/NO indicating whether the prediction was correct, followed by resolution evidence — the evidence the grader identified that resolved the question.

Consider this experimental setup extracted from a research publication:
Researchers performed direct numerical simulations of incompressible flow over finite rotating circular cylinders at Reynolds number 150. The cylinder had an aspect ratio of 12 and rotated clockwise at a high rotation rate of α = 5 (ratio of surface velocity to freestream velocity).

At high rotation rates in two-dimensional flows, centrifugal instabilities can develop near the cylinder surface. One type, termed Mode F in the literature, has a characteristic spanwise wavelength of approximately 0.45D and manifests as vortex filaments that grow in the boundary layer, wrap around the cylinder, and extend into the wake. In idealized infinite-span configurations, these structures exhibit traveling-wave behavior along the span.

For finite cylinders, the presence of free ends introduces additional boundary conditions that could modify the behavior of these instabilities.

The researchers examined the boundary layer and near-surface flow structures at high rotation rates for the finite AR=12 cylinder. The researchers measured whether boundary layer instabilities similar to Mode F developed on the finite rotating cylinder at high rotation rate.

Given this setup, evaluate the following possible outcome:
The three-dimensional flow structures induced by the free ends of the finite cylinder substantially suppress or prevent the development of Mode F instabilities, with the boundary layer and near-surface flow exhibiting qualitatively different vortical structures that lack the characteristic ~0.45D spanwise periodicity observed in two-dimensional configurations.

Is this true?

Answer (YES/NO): NO